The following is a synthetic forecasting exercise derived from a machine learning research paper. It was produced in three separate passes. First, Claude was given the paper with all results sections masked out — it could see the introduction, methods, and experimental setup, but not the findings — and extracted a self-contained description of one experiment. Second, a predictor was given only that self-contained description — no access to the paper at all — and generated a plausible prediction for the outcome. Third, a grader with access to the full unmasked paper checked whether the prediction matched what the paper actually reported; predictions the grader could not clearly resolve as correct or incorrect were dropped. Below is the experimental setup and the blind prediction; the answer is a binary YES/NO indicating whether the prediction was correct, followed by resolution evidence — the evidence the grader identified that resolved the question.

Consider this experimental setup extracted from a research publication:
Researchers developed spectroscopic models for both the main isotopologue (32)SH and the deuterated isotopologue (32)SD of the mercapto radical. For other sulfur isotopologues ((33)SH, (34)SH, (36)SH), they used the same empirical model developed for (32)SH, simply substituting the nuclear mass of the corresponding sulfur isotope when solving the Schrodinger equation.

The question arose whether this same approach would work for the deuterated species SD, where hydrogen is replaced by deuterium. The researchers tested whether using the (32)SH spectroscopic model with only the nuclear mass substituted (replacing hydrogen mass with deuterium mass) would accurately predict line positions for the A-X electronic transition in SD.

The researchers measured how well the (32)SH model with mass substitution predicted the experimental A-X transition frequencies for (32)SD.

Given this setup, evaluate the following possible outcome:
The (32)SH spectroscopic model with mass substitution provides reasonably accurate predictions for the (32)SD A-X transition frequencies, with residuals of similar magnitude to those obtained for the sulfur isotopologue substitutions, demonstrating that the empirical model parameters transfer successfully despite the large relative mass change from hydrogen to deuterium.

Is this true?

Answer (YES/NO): NO